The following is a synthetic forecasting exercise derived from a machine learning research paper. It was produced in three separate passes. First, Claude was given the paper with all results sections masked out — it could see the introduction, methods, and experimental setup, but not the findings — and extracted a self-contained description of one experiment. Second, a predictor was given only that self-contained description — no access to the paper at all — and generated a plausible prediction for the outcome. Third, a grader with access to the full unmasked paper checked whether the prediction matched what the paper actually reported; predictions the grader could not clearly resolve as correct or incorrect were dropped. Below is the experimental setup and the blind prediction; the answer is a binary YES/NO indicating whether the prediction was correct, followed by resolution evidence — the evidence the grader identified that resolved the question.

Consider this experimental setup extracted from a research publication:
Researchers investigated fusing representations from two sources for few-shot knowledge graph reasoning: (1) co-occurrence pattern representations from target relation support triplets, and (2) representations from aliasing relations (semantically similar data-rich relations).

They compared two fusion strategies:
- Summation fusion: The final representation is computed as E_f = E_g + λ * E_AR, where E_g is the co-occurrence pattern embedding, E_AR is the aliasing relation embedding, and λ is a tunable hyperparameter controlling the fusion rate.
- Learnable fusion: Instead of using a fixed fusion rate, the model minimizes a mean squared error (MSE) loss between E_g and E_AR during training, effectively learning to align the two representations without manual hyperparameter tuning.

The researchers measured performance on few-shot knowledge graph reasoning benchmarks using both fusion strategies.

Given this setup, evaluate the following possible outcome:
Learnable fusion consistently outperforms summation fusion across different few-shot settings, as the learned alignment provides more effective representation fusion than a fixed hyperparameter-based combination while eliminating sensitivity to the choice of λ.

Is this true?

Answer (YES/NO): NO